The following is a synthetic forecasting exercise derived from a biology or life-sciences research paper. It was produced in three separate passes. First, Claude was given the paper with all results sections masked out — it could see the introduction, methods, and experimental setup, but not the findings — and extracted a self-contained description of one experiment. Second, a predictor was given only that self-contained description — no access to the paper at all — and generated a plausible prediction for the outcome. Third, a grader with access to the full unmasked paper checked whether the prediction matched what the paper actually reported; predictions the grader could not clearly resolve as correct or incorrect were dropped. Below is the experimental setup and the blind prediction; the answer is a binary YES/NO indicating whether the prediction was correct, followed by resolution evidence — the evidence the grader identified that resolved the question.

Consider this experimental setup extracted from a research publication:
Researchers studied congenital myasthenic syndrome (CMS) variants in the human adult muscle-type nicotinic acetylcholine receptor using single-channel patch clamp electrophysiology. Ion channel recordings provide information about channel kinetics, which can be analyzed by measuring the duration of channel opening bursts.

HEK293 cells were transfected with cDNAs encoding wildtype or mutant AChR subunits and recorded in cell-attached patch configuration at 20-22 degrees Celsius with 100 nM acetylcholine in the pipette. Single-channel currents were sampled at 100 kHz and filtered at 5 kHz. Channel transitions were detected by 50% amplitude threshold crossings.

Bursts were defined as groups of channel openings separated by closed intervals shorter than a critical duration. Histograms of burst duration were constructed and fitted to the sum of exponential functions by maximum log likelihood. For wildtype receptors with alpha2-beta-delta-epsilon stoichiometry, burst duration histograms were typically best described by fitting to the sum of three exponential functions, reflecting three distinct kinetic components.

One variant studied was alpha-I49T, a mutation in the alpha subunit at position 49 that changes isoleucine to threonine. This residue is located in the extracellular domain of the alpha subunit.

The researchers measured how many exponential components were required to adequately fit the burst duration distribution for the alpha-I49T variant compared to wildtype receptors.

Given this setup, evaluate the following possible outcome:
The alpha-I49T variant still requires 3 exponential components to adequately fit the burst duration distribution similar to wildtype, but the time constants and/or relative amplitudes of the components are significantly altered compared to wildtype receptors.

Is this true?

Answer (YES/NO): NO